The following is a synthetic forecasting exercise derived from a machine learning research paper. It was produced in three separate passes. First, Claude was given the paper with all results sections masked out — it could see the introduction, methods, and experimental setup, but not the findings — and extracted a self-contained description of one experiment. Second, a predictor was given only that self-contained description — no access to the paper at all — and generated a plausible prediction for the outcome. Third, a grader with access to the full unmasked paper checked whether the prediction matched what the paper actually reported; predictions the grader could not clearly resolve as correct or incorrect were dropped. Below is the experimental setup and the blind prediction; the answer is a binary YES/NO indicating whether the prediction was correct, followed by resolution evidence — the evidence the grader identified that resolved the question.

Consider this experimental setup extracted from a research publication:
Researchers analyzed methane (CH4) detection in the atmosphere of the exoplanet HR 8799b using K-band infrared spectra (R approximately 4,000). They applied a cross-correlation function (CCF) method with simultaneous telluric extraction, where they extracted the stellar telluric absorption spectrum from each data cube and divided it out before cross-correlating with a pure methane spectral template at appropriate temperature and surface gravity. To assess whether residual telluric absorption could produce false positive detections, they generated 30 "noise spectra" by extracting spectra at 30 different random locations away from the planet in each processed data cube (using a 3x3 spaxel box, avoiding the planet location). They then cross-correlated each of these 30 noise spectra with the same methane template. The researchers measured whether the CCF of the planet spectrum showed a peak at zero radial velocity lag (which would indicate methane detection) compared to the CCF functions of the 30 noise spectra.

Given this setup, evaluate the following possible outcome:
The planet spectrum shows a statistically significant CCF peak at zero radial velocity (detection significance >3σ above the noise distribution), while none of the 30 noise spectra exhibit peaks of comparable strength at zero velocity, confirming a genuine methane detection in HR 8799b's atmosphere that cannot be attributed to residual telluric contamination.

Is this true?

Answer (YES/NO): NO